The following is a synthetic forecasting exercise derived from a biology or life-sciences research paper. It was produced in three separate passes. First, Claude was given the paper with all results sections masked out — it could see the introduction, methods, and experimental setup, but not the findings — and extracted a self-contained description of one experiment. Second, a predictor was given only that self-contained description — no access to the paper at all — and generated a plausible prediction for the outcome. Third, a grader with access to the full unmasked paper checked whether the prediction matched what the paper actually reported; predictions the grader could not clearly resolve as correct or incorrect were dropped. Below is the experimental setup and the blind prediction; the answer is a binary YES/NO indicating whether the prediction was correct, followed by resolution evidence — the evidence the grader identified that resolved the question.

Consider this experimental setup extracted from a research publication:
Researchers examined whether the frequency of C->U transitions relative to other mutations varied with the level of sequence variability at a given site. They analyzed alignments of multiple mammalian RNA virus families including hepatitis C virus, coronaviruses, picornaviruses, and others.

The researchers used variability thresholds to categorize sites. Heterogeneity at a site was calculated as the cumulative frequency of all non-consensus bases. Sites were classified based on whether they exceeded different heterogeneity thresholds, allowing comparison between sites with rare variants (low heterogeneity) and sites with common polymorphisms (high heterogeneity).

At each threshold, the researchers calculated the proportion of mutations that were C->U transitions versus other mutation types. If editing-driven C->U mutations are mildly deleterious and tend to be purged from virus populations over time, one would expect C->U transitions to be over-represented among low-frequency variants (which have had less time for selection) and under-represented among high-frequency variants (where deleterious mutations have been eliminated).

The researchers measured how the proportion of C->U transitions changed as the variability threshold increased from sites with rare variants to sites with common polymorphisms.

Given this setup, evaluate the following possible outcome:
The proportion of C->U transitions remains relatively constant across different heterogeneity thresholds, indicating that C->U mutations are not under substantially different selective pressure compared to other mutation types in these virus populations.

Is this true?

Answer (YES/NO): NO